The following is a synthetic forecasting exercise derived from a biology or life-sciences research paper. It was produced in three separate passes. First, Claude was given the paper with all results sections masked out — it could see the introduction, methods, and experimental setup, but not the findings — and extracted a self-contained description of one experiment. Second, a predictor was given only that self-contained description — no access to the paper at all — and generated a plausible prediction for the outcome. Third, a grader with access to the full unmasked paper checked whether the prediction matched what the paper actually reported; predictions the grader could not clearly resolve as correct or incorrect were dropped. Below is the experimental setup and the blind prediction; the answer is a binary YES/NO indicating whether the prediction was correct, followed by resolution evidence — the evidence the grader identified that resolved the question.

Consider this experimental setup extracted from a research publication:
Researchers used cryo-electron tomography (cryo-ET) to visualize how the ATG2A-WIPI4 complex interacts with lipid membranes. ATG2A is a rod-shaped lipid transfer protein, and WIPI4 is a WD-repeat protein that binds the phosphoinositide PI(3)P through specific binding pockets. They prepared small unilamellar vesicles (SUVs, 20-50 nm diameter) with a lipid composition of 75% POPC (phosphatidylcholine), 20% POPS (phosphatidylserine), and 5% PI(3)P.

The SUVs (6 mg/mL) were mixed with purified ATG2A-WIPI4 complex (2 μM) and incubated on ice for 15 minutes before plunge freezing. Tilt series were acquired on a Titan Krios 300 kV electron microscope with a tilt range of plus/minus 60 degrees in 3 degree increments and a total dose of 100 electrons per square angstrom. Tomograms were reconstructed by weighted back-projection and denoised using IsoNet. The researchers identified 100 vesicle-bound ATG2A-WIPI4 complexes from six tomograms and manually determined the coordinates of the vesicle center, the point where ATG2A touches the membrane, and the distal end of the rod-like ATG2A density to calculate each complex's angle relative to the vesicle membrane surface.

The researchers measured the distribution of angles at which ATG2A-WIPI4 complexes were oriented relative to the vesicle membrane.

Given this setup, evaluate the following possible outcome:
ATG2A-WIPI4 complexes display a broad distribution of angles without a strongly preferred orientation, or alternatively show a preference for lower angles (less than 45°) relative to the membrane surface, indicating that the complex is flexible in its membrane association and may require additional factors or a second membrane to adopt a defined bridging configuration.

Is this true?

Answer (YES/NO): NO